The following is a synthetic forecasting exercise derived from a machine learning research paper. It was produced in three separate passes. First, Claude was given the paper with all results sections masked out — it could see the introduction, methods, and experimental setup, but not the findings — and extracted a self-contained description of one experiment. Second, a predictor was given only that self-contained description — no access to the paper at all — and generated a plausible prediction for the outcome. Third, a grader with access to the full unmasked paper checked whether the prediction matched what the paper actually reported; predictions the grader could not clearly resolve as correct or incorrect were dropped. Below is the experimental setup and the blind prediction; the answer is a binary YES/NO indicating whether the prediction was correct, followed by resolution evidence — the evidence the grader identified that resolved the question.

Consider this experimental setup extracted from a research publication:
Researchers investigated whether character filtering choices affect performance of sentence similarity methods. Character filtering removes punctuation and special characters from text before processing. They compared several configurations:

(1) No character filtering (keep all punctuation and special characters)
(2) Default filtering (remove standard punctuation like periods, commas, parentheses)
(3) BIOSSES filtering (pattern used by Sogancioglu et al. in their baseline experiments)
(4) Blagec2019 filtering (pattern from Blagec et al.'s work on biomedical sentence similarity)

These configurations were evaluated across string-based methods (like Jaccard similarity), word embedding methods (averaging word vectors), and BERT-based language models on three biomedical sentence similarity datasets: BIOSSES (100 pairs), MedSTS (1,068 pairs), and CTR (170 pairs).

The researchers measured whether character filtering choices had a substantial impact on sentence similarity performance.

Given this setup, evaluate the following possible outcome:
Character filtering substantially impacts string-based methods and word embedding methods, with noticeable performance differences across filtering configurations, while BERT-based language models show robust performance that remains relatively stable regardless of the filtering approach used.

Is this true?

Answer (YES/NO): YES